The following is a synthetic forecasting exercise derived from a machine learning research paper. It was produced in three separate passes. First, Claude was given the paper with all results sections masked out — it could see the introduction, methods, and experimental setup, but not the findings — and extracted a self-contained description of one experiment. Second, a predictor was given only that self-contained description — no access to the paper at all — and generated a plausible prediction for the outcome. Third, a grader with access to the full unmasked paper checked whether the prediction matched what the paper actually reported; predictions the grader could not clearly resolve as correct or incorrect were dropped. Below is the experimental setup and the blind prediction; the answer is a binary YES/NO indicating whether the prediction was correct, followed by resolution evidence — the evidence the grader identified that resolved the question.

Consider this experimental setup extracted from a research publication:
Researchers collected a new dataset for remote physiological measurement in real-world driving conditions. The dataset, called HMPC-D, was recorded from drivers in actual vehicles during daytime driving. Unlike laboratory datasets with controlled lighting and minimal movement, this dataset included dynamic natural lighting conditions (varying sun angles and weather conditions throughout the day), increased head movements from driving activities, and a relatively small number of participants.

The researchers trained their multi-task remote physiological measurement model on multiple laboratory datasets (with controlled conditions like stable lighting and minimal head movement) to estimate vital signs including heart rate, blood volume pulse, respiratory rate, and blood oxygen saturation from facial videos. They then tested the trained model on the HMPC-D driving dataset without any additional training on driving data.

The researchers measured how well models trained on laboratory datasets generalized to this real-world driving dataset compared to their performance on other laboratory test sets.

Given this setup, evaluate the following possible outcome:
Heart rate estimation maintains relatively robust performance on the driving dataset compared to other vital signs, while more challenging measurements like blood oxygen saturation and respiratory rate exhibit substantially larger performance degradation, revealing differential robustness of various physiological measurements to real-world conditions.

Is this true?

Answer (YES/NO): NO